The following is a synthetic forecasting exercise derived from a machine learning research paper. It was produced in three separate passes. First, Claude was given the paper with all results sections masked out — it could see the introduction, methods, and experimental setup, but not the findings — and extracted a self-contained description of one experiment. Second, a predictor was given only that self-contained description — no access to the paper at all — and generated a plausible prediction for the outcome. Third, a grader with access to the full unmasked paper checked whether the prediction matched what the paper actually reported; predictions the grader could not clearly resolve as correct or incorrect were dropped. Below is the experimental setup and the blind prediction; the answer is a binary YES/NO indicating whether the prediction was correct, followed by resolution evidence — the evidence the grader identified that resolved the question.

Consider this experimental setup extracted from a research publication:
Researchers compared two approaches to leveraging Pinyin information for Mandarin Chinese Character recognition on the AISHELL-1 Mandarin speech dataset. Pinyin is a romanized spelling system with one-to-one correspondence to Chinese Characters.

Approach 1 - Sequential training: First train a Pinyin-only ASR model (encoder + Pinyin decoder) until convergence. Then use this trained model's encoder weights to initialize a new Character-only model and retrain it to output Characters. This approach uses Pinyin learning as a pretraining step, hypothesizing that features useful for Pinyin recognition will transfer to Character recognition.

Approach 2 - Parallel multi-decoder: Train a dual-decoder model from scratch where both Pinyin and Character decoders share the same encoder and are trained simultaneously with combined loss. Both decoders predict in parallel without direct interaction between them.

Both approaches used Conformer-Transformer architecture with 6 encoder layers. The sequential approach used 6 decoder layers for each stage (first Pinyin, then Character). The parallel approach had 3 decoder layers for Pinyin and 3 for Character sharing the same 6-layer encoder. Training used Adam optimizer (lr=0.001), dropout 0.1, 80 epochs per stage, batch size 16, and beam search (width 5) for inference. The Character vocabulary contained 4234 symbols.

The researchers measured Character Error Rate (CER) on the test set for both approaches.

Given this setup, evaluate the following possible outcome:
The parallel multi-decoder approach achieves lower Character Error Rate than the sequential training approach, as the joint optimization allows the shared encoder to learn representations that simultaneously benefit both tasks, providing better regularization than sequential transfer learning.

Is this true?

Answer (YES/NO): YES